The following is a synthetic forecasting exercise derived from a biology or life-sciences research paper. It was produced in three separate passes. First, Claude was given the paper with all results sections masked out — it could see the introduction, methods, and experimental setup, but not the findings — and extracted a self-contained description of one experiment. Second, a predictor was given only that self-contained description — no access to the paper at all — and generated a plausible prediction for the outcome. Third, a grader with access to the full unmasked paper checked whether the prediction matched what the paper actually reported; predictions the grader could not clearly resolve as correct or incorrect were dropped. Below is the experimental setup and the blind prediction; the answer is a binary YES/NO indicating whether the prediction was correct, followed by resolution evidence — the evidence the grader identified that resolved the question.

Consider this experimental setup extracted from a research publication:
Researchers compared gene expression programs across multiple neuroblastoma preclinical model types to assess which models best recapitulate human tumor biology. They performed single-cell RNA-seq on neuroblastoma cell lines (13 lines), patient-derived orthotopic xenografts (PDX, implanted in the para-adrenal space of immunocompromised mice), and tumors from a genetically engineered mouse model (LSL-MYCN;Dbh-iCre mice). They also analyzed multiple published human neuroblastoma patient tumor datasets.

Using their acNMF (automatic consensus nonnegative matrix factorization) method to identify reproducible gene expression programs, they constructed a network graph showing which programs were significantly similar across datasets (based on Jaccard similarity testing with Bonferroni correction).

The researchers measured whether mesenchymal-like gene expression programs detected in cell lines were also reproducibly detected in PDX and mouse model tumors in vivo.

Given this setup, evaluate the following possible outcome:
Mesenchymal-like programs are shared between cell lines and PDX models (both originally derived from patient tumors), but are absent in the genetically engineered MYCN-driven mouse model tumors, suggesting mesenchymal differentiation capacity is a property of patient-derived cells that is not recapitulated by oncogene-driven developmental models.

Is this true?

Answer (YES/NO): NO